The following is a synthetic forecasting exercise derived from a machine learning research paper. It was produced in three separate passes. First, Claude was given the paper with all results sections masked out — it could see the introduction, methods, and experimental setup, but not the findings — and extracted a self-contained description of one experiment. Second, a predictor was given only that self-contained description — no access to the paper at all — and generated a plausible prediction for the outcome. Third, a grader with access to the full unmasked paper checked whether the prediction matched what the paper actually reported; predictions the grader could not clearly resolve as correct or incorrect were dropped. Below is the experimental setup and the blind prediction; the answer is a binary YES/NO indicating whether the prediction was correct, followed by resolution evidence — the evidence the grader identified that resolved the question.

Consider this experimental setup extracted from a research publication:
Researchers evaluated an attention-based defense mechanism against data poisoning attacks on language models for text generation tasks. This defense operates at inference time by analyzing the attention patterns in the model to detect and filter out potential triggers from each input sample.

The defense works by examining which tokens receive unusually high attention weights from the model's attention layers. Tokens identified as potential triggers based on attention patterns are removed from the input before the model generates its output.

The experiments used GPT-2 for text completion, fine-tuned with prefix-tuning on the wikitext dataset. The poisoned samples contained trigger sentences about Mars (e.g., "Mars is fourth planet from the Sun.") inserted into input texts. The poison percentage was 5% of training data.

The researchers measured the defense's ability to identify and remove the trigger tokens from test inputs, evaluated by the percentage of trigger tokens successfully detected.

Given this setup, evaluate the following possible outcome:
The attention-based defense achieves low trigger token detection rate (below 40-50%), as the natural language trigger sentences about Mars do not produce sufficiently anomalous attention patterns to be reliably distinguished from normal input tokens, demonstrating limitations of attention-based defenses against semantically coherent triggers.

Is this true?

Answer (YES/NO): YES